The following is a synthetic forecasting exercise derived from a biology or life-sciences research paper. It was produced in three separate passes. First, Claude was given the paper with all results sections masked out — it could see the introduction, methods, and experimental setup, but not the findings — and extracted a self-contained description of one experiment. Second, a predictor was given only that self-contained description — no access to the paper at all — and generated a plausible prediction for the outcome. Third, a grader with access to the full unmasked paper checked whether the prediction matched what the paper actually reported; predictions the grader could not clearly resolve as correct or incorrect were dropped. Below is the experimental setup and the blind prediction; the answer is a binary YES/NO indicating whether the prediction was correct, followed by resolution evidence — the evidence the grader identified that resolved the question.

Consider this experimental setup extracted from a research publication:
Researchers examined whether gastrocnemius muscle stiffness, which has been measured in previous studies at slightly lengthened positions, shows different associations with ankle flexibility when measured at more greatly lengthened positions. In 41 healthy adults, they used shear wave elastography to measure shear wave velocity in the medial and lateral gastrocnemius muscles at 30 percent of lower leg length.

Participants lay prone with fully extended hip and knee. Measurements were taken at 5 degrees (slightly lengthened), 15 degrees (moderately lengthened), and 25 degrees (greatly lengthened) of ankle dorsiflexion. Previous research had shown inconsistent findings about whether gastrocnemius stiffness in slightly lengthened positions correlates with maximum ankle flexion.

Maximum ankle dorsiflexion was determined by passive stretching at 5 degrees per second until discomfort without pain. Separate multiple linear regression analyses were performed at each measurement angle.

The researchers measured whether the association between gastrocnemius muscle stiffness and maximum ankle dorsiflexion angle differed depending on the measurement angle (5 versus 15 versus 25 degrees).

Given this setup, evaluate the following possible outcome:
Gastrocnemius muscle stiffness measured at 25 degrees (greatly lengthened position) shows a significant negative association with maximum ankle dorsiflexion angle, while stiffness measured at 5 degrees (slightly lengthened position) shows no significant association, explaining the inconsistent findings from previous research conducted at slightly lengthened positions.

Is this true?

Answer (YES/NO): NO